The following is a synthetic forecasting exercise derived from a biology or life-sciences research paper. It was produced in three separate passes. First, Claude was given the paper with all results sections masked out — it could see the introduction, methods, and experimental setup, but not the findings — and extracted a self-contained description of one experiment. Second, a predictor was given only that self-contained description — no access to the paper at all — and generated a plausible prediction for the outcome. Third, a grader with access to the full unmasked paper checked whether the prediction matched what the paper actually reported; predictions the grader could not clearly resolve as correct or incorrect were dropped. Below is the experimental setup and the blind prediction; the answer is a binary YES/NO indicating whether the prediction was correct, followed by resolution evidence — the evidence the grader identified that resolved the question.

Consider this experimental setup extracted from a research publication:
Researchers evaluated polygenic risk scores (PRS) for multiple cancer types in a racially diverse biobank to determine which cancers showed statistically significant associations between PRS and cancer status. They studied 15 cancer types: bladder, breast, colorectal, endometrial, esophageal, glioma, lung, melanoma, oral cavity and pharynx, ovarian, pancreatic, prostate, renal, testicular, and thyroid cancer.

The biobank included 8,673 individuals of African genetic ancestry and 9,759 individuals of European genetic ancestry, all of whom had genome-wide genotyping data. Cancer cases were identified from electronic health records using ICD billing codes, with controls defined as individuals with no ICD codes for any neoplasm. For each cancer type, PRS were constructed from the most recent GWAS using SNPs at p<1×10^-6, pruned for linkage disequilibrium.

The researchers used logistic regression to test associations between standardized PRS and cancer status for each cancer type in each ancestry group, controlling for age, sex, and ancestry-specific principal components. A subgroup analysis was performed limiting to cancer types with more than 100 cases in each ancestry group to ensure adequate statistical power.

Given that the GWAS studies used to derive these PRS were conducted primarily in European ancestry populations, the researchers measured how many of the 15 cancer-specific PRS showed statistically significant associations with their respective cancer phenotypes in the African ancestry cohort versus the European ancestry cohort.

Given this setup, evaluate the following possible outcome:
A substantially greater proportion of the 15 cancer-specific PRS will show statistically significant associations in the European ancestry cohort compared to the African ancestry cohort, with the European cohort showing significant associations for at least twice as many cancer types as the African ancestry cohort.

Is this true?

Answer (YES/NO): NO